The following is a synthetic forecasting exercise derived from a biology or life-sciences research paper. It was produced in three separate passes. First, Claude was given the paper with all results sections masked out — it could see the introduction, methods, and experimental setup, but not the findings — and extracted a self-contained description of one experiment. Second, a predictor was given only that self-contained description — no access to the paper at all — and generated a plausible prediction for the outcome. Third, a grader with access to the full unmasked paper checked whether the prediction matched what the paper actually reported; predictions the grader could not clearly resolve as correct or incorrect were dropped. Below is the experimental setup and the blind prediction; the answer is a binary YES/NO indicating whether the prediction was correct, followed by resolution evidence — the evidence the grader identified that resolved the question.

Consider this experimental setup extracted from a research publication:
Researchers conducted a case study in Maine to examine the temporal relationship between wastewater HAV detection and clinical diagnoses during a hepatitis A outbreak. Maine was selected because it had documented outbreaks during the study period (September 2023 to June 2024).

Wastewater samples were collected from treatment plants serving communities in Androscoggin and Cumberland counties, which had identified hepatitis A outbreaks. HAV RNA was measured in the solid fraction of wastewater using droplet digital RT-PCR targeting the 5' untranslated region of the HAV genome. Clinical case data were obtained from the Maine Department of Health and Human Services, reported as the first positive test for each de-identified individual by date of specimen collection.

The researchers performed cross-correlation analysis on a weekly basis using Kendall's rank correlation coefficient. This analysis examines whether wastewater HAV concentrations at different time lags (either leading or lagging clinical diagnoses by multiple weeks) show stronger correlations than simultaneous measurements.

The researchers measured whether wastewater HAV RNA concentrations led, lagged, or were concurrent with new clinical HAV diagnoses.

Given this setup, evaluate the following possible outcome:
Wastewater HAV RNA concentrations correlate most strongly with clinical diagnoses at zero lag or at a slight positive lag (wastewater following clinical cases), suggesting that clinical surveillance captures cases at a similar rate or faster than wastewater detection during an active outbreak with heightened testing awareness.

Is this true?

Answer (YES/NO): NO